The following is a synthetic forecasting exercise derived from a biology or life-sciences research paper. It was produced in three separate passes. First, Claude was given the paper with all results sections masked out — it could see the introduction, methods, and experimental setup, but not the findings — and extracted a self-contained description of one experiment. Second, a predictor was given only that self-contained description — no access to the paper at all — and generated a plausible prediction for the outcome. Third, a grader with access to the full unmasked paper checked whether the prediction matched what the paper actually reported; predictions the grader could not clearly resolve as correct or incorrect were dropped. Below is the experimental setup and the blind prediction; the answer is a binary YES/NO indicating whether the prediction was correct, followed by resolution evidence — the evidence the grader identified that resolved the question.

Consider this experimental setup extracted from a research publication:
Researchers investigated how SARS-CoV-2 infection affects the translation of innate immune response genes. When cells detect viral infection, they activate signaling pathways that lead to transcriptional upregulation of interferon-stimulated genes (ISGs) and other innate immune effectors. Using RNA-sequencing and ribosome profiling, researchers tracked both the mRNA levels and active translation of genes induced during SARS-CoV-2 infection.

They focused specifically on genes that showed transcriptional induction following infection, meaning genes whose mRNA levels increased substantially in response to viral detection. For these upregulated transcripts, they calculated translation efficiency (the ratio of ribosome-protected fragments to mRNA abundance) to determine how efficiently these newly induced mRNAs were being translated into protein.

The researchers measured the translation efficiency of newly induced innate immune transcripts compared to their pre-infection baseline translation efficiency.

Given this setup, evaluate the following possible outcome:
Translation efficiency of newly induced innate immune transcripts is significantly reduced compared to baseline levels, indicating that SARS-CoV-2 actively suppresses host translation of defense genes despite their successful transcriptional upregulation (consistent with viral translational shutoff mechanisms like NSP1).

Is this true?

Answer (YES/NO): YES